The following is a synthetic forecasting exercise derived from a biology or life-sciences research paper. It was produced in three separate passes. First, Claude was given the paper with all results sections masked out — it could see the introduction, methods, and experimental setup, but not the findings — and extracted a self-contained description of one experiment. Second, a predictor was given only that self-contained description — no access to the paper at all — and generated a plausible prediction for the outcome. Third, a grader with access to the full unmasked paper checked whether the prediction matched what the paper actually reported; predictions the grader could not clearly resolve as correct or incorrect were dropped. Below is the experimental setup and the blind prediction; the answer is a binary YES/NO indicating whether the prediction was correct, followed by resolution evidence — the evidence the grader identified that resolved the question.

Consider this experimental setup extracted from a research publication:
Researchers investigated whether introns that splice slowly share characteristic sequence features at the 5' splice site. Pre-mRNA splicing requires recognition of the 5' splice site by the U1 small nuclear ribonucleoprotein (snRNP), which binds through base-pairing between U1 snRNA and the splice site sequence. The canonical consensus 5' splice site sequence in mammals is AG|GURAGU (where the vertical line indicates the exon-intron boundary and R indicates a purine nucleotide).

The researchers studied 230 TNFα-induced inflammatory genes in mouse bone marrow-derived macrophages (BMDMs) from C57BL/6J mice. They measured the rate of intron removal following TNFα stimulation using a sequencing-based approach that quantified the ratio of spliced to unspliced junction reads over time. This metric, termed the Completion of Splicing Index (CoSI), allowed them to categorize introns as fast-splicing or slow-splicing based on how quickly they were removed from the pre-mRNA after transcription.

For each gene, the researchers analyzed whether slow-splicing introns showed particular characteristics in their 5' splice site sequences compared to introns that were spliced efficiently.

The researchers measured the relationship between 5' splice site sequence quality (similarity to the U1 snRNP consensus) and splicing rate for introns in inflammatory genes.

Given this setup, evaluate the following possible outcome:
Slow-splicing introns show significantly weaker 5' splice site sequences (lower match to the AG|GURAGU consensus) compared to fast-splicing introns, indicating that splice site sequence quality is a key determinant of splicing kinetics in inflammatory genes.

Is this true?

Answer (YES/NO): YES